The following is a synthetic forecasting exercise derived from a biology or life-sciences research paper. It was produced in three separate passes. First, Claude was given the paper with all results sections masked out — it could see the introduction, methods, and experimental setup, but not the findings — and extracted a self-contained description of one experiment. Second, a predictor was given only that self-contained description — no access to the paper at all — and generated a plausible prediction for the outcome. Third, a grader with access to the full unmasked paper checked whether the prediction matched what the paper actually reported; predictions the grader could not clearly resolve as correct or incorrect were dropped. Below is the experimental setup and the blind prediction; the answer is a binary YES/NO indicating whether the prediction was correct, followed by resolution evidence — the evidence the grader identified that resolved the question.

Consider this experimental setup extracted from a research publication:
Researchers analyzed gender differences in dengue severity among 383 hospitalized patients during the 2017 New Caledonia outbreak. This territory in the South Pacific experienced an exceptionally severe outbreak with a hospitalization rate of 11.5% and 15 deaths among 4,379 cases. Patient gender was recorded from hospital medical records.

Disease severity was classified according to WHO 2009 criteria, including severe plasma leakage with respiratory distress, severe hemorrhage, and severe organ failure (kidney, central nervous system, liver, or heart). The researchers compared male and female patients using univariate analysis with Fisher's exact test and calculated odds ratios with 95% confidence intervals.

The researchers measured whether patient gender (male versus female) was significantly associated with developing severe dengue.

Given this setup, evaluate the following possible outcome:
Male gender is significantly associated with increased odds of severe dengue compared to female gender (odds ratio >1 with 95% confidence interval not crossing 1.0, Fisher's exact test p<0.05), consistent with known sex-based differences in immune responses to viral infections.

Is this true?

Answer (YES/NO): NO